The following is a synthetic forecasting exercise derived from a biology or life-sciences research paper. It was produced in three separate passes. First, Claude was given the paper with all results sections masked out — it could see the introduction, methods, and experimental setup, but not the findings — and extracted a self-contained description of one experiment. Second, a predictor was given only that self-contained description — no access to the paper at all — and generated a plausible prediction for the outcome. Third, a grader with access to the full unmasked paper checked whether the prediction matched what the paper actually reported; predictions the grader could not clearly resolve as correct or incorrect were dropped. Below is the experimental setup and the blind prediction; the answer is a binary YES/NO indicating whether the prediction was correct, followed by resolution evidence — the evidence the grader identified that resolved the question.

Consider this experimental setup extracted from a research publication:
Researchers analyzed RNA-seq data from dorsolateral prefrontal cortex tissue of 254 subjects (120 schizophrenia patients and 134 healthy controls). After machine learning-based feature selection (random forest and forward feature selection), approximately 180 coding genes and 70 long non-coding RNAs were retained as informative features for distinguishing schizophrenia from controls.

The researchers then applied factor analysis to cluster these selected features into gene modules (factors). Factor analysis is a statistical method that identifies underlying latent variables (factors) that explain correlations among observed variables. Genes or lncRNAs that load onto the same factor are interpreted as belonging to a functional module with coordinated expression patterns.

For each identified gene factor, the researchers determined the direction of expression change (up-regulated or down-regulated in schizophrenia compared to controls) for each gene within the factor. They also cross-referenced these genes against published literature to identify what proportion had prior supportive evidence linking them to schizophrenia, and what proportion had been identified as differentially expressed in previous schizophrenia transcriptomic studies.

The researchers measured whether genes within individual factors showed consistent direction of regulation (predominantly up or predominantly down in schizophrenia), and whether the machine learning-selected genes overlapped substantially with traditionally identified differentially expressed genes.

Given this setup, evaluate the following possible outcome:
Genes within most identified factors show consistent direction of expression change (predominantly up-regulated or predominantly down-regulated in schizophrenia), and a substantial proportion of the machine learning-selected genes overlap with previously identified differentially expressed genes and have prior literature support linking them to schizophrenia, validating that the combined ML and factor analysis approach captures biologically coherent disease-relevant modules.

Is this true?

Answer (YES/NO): NO